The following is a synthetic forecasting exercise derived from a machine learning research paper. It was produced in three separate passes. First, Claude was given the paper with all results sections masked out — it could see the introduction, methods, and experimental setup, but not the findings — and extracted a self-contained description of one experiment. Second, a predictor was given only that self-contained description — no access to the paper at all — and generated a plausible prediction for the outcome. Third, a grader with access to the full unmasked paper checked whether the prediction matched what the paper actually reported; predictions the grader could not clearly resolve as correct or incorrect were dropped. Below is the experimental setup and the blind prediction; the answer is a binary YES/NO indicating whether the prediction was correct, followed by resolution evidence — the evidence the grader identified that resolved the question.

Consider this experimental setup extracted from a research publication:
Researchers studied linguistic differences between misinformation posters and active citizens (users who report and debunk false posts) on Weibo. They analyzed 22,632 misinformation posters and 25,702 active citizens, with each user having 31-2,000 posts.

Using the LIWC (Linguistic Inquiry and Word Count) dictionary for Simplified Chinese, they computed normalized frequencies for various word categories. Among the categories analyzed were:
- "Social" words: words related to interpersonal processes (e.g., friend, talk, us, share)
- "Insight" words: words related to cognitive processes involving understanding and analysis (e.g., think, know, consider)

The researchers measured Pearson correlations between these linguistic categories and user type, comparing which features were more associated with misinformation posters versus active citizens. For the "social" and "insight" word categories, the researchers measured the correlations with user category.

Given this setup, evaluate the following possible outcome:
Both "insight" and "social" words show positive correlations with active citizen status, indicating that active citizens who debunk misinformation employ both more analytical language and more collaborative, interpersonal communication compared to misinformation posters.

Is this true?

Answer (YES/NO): NO